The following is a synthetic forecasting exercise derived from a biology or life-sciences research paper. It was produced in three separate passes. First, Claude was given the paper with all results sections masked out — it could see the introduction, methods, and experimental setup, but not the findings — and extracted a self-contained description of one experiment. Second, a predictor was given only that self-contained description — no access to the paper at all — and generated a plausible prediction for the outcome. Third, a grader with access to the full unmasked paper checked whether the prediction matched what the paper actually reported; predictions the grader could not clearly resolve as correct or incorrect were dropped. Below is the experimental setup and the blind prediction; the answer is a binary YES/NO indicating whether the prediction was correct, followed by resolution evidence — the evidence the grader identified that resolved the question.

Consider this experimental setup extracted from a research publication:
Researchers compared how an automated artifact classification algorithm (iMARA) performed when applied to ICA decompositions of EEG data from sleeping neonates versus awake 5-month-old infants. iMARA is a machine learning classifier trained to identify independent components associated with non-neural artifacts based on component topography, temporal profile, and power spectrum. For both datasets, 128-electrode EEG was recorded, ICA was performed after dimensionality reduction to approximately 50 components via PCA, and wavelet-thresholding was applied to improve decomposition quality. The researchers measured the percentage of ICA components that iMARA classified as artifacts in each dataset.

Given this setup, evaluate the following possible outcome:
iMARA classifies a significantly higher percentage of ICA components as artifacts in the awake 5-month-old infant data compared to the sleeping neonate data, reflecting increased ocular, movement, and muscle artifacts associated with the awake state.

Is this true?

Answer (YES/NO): YES